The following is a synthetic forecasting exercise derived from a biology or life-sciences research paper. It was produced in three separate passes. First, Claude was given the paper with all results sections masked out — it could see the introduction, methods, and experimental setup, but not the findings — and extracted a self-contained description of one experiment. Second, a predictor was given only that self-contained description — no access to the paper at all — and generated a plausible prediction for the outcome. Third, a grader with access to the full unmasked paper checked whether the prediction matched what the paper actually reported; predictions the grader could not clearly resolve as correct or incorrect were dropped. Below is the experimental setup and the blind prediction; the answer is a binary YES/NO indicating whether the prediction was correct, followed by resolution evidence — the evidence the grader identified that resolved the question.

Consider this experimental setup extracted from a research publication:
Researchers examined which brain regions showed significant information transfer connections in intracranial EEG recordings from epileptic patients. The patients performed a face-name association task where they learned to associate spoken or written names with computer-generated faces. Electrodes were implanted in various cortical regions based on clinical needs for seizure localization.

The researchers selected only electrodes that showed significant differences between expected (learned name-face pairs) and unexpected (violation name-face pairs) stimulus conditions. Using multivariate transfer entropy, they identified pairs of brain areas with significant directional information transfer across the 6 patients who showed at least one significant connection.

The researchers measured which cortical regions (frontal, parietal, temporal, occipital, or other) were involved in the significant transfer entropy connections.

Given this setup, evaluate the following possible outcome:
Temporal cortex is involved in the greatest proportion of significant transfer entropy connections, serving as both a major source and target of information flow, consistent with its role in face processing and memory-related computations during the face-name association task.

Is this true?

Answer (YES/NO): NO